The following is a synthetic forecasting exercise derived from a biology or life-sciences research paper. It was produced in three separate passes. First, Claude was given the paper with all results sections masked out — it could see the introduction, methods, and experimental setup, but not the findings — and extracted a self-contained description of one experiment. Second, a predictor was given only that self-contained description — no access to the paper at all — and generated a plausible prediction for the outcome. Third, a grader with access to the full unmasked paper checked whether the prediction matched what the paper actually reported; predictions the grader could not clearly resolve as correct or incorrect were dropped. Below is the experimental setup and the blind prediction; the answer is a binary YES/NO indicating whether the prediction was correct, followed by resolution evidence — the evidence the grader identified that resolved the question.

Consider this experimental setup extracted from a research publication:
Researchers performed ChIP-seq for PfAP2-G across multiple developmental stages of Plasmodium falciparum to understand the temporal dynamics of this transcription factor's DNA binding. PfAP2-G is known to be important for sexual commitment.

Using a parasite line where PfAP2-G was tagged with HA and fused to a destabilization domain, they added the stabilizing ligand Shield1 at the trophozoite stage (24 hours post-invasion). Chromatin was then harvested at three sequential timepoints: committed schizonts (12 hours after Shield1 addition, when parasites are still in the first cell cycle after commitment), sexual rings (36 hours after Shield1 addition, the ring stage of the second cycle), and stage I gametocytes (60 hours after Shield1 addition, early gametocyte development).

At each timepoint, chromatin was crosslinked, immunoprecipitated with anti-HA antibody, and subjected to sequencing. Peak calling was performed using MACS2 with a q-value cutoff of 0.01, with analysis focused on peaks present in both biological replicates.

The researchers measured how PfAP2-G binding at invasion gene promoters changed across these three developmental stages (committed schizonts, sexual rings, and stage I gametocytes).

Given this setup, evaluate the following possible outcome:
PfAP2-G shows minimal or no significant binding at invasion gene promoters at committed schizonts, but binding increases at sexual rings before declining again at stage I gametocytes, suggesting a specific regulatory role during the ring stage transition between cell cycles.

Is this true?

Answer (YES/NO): NO